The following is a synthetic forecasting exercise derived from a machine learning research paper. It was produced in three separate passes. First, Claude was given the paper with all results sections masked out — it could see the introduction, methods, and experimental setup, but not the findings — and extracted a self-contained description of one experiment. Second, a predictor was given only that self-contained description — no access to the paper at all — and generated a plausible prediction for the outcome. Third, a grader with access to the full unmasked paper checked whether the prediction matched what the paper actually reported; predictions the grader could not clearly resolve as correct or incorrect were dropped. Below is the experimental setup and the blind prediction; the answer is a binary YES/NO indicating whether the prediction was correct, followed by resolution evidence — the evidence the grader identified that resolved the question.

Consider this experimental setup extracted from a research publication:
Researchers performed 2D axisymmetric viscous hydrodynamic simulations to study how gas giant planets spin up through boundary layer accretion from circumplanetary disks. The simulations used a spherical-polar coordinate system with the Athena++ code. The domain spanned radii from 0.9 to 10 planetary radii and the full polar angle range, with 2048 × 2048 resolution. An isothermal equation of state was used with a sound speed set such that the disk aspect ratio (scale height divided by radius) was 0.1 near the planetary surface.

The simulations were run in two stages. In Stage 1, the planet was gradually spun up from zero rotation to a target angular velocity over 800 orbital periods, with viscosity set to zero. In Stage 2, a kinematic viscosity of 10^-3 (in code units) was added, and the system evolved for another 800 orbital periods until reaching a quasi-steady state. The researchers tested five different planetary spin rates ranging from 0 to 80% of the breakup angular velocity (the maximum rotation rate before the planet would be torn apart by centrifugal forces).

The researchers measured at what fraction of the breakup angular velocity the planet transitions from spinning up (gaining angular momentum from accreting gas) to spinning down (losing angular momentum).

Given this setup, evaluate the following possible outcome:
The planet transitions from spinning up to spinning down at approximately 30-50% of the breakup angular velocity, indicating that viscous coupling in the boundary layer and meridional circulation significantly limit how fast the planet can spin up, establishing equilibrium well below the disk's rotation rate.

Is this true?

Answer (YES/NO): NO